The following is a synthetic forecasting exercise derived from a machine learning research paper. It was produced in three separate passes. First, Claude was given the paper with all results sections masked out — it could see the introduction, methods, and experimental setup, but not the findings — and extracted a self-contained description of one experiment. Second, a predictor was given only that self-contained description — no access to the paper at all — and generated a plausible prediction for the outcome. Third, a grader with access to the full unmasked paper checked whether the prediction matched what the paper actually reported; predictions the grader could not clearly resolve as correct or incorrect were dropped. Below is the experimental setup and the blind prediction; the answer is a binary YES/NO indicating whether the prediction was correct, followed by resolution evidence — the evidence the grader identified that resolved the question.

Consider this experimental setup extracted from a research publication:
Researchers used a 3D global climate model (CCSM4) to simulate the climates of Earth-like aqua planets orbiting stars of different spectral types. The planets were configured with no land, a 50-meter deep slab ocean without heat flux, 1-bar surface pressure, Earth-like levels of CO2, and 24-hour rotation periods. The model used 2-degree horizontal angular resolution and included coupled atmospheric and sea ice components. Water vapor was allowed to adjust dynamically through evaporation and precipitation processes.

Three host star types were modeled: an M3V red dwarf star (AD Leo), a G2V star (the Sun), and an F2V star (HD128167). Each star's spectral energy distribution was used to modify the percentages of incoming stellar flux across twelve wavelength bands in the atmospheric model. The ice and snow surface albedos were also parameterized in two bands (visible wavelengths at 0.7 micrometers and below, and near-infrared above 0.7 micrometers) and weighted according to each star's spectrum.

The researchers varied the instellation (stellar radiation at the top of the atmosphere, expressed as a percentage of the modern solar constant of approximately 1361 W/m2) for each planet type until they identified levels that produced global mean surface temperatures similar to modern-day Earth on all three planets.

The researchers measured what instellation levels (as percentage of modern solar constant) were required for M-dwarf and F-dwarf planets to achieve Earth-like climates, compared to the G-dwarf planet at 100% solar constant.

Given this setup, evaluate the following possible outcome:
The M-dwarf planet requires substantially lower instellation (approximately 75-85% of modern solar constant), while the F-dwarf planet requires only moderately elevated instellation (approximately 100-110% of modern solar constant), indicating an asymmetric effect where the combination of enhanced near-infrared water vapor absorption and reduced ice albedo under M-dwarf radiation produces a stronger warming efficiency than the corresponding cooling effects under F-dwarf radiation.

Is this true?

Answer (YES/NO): NO